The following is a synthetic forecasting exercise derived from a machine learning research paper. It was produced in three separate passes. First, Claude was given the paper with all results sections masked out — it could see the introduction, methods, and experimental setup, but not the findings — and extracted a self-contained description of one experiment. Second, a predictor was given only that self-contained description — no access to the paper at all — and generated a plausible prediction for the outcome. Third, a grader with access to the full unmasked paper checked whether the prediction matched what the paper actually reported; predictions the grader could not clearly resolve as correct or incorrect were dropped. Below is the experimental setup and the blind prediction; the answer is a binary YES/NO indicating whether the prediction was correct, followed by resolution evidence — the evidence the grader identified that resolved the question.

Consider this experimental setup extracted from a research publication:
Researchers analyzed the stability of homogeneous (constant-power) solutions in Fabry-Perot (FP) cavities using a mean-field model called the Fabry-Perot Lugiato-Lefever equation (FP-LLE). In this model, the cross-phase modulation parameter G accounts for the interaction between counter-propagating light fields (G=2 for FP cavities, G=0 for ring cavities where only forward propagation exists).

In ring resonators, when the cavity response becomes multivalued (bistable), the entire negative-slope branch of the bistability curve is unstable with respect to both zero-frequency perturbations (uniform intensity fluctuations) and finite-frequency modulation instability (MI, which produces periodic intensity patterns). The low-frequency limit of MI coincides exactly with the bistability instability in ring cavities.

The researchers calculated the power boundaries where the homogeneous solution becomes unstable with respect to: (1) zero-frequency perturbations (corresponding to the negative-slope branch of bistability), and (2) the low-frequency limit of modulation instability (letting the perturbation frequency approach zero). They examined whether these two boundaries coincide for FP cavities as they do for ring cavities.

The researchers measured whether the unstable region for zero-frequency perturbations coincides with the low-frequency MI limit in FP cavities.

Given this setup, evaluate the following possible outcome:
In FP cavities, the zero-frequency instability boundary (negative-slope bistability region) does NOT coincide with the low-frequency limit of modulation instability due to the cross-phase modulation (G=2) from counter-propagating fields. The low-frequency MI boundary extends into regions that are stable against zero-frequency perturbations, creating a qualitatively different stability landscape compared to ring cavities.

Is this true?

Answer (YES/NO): NO